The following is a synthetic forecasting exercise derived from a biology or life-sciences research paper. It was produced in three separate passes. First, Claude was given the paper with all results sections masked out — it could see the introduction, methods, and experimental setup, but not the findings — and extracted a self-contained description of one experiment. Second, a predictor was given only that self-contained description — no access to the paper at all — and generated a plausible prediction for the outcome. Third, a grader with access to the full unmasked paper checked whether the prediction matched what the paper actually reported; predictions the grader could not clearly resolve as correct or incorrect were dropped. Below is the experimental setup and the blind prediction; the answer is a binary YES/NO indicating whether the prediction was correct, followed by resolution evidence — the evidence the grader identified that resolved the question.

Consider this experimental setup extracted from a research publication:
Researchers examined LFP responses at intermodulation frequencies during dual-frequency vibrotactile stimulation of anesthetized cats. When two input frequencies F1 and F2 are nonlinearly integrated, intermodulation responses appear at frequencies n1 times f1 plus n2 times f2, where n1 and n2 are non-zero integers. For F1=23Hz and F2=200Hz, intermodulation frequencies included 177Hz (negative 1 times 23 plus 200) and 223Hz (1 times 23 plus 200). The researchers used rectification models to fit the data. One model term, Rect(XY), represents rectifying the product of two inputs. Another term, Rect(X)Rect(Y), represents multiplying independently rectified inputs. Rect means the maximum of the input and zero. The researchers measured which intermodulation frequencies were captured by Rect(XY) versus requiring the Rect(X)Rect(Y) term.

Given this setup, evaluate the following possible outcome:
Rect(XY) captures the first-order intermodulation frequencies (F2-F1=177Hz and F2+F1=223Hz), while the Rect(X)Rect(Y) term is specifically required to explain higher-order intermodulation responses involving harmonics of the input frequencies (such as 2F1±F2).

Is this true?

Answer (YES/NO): YES